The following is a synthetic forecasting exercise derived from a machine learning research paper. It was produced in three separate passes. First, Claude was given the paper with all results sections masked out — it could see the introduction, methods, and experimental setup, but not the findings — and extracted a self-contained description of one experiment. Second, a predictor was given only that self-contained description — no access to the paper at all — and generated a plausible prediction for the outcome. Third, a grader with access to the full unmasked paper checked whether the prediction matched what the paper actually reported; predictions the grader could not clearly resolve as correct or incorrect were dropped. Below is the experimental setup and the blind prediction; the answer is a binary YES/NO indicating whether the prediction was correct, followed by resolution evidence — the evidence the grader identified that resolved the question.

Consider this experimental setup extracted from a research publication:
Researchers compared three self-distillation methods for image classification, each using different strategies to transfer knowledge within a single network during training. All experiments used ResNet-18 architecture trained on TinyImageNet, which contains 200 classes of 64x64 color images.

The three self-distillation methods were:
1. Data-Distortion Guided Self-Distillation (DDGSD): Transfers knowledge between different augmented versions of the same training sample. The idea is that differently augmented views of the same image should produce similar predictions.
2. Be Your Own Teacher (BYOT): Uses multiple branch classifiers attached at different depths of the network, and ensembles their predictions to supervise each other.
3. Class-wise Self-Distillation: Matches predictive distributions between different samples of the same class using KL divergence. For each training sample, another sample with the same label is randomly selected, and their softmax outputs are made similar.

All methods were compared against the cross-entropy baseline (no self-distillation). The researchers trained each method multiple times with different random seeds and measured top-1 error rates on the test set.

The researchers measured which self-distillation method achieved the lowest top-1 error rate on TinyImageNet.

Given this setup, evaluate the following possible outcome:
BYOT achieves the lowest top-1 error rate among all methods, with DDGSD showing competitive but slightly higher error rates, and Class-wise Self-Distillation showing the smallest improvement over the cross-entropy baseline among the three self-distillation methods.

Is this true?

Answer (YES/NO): NO